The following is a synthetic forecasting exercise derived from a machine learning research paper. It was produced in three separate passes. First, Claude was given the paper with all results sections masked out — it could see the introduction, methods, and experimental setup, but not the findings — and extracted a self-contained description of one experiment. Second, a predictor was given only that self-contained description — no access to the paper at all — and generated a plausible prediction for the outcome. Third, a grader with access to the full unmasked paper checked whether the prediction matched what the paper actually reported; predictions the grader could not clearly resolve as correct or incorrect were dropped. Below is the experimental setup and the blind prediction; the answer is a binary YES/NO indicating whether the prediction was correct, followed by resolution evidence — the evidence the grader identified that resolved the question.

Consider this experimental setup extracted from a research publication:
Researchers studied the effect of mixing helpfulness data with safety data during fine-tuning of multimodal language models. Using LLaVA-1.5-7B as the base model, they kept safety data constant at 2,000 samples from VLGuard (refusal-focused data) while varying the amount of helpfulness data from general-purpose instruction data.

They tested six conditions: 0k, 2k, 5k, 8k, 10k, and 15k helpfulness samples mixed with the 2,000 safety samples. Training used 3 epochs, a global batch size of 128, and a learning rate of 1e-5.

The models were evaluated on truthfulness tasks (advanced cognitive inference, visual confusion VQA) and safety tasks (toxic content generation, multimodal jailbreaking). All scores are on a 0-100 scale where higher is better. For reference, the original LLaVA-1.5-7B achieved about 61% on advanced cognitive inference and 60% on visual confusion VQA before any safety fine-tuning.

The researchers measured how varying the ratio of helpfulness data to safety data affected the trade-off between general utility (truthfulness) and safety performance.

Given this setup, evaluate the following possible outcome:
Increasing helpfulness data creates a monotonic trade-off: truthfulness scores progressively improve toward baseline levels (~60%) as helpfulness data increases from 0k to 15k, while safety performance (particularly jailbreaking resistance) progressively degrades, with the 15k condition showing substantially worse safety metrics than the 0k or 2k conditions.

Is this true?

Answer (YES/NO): NO